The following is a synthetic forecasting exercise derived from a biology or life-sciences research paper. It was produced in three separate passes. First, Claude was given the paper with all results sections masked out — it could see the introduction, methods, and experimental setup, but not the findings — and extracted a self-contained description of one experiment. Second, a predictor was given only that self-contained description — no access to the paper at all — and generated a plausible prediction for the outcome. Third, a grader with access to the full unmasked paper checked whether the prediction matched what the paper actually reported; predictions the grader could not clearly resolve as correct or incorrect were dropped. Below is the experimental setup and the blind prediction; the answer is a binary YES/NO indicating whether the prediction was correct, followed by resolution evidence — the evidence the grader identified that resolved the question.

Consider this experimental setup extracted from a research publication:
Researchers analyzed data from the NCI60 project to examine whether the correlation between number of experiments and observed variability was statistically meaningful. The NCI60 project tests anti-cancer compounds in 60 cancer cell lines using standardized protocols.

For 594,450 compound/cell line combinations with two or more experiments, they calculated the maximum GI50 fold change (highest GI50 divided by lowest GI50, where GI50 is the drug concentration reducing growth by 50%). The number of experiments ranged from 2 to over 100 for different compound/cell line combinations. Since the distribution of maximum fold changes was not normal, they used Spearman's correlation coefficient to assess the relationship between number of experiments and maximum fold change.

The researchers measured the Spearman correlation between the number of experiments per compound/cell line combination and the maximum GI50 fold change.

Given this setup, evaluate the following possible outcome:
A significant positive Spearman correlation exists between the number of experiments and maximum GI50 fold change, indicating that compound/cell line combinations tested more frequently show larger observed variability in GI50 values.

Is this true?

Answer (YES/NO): YES